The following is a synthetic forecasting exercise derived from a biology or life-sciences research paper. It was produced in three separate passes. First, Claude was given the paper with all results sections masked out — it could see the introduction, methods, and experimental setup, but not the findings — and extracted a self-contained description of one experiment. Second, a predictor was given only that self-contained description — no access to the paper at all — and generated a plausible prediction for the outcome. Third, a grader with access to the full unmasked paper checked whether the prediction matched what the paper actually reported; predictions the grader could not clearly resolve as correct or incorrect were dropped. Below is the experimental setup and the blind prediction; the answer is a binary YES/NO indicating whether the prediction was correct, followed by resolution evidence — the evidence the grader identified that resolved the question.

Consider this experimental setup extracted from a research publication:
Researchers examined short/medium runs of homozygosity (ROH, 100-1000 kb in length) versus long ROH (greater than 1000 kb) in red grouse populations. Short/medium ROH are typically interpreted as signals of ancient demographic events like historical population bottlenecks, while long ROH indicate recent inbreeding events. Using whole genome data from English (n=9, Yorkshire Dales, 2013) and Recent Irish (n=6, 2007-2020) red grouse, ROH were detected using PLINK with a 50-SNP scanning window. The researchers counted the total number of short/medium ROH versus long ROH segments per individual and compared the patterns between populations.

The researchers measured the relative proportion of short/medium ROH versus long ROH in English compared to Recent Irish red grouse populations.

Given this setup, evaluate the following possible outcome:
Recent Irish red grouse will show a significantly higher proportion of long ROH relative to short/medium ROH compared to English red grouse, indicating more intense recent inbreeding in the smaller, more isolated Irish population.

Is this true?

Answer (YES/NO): YES